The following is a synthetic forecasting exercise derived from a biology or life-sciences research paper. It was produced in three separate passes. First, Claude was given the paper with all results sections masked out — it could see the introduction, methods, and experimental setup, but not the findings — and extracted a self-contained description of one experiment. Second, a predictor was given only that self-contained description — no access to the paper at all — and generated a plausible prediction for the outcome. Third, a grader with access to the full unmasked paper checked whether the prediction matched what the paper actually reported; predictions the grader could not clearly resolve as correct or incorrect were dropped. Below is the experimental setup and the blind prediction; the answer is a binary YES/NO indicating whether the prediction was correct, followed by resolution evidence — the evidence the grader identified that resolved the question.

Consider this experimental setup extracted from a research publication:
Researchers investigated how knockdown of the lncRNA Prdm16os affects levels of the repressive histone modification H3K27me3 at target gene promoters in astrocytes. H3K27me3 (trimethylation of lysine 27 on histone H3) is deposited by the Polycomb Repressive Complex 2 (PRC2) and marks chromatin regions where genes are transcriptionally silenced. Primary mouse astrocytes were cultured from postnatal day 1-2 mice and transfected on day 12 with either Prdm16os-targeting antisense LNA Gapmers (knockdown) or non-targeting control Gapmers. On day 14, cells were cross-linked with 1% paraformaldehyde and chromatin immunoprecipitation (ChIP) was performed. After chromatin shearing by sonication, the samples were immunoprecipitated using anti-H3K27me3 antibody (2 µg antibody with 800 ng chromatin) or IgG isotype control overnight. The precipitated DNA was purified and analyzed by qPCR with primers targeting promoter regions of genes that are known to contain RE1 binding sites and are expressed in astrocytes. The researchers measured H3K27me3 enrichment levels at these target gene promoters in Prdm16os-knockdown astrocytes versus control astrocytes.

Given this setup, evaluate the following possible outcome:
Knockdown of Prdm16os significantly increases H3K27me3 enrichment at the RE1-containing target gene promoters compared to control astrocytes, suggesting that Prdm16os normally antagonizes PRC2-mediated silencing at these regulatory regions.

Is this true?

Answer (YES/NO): YES